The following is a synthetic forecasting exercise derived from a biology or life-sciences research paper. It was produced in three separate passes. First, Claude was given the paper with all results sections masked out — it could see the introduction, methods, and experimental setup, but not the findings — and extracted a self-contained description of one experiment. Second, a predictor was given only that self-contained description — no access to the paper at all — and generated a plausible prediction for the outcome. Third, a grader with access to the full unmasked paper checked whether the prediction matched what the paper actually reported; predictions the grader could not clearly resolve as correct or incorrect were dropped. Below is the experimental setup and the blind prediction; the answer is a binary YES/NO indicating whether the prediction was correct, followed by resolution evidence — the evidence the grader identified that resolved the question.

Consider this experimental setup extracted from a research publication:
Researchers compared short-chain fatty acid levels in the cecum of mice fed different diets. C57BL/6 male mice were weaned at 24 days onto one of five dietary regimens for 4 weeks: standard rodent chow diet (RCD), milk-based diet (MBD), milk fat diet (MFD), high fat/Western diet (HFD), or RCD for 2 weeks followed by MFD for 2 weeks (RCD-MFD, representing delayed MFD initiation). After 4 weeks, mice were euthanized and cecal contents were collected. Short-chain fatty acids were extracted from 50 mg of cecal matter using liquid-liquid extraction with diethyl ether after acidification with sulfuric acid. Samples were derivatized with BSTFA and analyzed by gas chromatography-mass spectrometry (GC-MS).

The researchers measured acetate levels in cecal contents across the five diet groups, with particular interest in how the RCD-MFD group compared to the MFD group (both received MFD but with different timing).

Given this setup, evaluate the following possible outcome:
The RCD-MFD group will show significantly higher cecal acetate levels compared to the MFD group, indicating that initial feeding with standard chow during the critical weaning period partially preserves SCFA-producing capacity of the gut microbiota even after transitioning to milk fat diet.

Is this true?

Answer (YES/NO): NO